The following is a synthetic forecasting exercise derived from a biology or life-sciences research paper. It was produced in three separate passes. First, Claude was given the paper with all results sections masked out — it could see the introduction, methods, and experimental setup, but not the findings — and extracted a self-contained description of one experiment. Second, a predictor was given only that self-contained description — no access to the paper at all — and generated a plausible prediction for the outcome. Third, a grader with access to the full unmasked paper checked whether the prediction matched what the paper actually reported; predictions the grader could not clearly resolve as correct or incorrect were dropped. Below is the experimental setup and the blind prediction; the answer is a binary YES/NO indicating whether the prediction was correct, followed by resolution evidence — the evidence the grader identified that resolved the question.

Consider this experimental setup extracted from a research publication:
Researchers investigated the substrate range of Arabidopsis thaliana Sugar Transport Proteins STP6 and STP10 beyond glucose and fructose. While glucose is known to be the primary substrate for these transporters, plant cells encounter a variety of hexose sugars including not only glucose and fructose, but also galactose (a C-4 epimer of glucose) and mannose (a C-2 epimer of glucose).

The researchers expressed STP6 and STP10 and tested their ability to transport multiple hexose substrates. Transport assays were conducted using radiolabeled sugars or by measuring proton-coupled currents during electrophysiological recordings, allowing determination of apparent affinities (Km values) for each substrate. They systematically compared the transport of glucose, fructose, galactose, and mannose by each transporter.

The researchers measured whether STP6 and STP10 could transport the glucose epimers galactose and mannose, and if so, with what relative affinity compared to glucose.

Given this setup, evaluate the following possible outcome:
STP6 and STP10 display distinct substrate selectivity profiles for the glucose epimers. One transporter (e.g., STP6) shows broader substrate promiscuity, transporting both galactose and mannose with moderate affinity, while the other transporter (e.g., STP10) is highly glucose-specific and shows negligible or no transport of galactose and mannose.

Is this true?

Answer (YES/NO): NO